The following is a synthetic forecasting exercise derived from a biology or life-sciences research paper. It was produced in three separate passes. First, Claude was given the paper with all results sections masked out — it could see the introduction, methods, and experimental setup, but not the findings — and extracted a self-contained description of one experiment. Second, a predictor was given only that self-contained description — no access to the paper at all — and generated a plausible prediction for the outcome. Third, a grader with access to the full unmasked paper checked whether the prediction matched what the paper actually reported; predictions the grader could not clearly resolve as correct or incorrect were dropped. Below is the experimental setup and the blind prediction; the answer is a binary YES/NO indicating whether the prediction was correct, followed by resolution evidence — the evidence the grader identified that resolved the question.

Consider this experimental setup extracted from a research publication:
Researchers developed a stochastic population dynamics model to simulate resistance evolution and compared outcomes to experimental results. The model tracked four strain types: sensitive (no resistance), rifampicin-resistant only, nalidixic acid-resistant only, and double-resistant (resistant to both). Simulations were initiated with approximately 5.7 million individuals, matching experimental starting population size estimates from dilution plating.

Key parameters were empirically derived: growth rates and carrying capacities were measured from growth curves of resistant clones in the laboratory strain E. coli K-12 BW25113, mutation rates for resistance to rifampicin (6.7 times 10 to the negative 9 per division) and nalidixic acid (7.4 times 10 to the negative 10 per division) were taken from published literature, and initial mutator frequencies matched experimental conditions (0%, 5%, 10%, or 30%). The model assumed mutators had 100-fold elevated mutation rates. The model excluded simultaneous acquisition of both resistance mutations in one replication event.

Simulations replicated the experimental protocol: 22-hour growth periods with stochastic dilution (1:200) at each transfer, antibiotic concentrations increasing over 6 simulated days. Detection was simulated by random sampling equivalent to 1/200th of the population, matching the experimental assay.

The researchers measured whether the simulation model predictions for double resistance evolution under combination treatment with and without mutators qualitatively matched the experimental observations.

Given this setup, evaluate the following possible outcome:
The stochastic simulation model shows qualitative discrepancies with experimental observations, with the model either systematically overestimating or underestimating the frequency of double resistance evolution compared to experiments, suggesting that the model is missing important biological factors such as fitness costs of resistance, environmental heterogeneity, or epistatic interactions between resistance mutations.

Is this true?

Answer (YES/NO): NO